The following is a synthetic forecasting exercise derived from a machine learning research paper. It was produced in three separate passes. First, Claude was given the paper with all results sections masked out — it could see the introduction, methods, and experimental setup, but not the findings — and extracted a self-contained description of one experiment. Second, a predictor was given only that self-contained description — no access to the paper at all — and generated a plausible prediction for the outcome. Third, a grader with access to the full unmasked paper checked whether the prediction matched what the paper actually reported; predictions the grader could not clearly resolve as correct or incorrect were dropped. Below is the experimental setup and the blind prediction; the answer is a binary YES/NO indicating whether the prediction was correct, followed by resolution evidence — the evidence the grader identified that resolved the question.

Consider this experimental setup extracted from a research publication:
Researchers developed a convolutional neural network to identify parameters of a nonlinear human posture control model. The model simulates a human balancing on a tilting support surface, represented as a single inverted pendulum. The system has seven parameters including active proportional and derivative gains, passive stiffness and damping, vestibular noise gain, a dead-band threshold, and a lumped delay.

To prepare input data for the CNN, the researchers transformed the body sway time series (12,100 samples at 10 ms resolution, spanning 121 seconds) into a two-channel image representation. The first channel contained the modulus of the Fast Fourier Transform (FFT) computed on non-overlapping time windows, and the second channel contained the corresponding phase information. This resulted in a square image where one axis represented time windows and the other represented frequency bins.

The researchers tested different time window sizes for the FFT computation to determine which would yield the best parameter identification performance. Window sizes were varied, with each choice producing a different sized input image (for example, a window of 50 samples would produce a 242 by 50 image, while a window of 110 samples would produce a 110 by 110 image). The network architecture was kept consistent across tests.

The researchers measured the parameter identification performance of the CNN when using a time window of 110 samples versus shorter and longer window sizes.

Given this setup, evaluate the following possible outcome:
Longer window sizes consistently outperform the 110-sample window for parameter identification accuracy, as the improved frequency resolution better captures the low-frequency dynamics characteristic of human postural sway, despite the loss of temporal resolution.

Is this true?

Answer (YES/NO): NO